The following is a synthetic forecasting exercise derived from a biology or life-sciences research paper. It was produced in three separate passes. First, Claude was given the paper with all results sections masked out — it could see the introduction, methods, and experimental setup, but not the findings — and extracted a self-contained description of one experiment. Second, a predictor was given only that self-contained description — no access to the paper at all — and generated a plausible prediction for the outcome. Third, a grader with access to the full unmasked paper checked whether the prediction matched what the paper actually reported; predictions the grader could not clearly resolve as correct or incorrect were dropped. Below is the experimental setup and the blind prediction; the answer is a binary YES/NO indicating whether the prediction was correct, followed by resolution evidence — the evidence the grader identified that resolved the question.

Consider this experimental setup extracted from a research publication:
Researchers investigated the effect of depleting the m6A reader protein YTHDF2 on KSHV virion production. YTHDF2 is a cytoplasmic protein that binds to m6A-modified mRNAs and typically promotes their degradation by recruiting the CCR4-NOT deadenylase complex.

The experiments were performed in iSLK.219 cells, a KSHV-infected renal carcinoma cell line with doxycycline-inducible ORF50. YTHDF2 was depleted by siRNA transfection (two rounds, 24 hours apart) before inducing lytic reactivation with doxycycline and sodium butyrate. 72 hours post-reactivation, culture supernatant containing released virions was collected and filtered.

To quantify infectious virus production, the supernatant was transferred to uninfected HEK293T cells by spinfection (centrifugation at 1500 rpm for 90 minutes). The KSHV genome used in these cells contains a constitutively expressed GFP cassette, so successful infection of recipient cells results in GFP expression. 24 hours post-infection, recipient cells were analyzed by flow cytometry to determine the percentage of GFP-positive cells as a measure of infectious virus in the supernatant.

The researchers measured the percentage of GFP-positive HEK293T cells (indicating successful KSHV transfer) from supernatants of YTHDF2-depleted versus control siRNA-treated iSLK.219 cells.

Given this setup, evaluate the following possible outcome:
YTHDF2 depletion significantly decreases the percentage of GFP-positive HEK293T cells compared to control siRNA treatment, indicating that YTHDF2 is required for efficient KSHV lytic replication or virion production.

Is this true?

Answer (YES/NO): YES